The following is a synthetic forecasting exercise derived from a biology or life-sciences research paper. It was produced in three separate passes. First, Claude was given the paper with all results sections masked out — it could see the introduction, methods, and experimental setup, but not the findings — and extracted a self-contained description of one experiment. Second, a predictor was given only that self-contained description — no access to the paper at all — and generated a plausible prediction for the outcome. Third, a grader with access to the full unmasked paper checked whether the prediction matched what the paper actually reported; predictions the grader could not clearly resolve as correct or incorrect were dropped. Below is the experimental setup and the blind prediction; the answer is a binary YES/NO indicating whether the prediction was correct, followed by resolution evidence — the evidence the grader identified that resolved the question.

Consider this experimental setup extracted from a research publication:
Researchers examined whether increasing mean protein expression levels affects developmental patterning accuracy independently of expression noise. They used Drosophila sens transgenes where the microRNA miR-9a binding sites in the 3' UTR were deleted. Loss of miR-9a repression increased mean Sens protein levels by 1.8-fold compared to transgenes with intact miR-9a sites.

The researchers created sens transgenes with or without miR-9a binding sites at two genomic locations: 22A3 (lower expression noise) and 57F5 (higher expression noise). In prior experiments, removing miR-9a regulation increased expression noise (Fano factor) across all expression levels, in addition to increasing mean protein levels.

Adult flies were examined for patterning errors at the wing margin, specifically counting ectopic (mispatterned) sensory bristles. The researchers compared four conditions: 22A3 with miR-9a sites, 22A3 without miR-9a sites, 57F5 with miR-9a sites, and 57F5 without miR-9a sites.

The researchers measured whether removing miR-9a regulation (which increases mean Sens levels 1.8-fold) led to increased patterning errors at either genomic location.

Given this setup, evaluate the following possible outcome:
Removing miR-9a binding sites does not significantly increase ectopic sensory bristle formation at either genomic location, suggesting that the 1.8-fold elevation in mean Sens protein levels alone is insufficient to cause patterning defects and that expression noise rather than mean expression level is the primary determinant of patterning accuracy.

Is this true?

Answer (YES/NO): YES